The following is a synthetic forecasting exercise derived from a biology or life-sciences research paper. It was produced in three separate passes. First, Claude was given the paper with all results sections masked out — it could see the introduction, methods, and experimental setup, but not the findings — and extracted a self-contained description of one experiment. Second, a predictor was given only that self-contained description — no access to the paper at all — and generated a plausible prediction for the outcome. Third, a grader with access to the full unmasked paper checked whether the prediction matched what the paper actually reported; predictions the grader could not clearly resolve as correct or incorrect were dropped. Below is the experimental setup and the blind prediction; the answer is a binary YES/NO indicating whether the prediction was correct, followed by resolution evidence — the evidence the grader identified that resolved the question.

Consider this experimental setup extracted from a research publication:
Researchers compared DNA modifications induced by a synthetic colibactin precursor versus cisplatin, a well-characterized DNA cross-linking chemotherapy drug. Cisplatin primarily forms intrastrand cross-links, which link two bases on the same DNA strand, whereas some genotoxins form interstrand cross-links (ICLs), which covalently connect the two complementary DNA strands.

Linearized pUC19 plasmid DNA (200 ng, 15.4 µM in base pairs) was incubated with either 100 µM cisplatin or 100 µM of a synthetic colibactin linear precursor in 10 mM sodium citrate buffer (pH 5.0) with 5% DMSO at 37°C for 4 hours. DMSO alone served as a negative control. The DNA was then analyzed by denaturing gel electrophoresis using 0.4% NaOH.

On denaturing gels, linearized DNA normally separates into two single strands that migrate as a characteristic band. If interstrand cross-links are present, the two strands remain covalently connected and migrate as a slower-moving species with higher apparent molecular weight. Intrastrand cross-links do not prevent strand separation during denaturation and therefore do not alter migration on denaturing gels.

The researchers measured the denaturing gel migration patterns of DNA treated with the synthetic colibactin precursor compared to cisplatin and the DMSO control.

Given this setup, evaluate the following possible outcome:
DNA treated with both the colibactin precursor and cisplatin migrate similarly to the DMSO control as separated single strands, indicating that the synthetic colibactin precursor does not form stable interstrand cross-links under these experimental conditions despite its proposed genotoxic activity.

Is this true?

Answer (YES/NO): NO